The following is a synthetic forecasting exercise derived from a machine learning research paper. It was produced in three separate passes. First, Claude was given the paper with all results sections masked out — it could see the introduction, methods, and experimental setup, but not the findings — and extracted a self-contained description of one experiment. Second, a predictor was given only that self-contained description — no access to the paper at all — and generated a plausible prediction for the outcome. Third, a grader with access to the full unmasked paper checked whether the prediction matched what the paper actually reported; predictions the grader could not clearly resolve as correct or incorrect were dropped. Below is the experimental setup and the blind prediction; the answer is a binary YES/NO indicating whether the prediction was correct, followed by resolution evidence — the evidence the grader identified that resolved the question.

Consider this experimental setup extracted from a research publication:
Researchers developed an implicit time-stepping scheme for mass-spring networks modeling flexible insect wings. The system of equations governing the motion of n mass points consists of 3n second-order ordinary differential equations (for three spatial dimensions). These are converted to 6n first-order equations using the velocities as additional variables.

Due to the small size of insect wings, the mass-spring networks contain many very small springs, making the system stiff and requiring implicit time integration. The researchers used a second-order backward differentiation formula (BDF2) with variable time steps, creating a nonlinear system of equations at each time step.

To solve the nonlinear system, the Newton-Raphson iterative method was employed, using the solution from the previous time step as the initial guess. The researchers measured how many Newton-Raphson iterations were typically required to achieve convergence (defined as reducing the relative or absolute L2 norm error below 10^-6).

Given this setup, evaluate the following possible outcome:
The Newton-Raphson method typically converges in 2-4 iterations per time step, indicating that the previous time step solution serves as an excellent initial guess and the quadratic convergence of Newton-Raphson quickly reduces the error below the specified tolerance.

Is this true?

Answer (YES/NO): YES